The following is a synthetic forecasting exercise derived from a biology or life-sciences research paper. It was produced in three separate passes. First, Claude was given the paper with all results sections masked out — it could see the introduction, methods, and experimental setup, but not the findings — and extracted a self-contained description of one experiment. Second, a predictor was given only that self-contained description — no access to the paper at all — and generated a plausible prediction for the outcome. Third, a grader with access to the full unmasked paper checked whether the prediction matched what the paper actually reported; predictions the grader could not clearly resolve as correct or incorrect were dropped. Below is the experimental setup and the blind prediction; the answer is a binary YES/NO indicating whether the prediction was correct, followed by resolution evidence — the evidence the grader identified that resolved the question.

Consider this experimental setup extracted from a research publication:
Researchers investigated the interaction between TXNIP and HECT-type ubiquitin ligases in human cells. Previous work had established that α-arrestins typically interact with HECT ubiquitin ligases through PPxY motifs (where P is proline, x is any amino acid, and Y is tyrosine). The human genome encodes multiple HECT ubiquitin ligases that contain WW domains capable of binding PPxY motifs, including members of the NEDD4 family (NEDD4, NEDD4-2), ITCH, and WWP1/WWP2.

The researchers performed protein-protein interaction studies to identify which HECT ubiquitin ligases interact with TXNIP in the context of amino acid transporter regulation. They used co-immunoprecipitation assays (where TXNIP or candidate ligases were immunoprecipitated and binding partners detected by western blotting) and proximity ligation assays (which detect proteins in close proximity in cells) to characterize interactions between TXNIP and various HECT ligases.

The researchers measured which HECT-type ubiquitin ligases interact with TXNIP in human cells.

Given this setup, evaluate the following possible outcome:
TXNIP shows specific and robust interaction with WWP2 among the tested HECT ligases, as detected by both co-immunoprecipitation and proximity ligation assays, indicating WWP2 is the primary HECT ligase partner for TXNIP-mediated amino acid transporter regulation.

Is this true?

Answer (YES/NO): NO